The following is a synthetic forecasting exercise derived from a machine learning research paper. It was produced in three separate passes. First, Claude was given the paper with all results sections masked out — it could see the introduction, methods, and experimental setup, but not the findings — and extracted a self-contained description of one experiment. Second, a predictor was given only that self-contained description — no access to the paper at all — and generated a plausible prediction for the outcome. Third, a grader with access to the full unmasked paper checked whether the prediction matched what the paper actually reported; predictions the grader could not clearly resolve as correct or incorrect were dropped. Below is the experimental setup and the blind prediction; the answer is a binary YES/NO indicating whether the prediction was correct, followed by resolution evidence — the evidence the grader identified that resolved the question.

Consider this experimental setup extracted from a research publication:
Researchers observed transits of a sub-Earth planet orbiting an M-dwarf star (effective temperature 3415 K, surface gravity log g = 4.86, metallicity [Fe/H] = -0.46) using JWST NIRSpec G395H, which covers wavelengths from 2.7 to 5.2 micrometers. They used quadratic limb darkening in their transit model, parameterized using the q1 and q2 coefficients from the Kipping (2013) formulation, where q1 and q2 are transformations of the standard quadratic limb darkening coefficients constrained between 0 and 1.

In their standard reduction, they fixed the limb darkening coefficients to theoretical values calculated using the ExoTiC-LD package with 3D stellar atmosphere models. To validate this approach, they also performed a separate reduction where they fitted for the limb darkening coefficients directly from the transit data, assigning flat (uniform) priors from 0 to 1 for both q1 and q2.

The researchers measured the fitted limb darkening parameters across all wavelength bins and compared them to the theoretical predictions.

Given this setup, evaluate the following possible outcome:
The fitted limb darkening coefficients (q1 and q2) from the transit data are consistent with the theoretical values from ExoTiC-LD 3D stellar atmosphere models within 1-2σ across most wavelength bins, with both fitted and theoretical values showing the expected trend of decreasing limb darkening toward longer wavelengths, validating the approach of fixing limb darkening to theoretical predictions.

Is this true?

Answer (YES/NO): NO